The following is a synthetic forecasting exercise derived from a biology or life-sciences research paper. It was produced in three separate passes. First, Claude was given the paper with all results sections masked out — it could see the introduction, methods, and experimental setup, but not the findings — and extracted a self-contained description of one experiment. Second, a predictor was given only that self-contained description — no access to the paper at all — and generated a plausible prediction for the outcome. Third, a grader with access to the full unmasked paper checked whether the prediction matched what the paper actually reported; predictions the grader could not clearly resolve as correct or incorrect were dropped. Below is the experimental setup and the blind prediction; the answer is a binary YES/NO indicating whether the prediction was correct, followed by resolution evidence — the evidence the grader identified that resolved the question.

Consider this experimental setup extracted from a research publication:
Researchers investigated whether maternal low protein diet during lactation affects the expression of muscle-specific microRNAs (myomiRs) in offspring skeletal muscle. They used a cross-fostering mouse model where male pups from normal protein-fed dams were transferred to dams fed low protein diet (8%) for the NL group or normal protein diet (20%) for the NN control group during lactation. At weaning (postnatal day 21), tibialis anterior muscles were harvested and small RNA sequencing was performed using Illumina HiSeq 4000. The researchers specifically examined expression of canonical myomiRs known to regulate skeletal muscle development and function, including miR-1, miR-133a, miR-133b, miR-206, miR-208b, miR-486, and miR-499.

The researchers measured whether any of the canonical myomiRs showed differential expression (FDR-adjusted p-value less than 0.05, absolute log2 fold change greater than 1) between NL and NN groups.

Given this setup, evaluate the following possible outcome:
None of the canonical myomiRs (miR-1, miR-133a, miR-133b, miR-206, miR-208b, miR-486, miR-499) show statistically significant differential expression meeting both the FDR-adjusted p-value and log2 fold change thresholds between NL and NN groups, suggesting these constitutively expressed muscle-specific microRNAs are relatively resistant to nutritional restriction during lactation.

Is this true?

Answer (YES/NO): NO